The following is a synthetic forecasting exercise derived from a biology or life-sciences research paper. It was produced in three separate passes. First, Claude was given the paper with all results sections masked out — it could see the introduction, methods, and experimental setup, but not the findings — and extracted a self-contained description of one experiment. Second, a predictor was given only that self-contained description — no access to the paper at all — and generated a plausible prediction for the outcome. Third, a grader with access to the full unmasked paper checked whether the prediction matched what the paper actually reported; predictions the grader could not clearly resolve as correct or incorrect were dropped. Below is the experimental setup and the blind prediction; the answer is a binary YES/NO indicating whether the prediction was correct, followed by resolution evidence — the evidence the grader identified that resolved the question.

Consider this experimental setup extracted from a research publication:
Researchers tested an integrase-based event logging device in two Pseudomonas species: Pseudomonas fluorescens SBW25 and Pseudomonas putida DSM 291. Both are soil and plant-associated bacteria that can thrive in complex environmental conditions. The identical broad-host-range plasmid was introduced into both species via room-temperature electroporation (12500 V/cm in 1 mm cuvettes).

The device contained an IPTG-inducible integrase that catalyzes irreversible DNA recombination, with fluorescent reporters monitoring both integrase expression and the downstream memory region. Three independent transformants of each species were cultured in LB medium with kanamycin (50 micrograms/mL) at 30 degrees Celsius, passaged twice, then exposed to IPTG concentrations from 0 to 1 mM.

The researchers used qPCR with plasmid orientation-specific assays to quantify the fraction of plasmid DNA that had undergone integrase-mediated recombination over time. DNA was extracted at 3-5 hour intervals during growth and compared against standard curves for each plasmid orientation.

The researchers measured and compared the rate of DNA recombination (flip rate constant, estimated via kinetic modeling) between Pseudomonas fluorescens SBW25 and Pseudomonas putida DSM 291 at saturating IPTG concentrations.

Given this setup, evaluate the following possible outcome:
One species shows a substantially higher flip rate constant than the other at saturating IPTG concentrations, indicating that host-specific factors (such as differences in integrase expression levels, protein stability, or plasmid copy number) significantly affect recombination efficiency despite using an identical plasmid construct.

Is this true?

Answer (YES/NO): YES